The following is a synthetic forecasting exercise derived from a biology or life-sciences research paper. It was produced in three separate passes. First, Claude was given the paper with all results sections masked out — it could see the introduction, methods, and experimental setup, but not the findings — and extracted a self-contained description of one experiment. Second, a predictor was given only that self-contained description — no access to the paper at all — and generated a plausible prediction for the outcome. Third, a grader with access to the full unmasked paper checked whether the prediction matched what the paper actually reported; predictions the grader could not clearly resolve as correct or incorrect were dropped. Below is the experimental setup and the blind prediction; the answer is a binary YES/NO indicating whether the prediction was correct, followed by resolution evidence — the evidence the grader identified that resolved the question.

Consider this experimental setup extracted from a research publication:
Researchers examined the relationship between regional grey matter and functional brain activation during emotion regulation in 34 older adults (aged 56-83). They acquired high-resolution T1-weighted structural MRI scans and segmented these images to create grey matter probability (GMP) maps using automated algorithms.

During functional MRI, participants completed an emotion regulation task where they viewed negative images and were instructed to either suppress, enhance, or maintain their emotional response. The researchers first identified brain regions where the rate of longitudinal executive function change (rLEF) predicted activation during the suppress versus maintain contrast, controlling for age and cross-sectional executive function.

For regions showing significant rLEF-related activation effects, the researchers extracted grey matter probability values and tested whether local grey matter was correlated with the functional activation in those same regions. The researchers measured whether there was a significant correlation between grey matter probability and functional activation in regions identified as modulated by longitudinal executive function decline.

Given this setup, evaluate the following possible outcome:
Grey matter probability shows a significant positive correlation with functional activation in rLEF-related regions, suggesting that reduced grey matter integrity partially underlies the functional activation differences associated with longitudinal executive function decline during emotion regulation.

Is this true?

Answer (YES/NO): NO